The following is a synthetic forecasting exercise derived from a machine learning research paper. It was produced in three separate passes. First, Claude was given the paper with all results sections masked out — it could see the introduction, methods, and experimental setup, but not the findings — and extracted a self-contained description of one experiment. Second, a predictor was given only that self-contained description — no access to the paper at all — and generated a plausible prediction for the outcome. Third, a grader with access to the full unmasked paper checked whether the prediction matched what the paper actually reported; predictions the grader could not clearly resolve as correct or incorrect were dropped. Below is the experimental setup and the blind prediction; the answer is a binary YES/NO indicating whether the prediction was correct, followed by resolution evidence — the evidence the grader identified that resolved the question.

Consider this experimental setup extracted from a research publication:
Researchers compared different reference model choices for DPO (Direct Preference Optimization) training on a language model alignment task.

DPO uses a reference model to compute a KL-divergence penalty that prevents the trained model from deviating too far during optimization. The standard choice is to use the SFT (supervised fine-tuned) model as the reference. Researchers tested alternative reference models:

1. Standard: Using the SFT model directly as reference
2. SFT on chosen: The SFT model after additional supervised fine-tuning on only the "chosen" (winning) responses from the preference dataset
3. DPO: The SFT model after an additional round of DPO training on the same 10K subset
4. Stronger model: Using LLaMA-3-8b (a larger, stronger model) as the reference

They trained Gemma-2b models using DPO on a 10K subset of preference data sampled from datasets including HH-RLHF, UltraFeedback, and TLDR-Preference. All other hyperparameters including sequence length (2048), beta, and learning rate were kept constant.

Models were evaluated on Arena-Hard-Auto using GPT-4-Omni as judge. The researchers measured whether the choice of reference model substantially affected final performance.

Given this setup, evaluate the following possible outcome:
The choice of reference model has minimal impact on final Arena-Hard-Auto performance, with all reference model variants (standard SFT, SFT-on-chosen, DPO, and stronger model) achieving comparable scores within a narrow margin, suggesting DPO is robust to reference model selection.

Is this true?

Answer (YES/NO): YES